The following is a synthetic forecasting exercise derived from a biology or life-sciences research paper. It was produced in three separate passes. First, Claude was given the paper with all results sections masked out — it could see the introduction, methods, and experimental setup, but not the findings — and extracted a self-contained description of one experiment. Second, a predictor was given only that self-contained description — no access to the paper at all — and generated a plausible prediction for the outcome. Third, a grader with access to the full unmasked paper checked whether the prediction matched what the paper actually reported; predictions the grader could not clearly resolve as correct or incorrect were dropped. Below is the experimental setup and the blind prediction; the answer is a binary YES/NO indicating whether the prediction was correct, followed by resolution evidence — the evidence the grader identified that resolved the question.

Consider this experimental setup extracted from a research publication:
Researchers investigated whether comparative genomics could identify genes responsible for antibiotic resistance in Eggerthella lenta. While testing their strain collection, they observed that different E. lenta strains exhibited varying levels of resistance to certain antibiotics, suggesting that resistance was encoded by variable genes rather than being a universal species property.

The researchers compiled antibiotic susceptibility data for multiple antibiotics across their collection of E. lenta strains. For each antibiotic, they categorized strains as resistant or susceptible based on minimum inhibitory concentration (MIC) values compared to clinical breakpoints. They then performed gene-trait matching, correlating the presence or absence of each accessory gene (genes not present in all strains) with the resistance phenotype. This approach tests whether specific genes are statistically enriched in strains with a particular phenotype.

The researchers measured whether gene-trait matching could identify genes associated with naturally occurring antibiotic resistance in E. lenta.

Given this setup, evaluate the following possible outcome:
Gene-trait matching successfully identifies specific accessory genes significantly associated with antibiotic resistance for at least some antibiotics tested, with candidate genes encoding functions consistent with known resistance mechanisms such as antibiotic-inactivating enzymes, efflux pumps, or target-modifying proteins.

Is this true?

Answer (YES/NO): YES